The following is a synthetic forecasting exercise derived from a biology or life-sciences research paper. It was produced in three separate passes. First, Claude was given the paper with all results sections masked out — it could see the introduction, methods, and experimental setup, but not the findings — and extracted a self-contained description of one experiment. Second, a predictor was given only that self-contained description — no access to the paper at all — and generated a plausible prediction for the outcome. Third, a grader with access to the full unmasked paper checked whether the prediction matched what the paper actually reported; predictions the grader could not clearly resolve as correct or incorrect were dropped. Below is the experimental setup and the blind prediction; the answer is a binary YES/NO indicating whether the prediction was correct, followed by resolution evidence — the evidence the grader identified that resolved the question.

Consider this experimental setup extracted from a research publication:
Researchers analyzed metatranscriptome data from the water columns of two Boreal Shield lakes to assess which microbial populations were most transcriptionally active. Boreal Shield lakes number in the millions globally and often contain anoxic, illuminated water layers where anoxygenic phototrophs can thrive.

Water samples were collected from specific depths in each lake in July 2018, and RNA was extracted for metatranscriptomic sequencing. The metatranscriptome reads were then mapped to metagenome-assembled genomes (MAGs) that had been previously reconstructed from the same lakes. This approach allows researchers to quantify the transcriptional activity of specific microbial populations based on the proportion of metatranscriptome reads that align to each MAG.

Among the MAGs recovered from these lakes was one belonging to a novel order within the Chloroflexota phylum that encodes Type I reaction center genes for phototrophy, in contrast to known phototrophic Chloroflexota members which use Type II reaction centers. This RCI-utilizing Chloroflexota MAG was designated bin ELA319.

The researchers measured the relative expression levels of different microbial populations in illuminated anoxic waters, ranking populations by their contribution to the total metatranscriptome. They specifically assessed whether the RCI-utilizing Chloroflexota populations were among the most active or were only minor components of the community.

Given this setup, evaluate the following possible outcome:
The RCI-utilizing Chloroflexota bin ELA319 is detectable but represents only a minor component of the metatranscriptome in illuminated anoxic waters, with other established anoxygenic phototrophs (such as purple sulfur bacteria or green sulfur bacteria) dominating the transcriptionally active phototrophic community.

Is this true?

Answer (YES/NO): NO